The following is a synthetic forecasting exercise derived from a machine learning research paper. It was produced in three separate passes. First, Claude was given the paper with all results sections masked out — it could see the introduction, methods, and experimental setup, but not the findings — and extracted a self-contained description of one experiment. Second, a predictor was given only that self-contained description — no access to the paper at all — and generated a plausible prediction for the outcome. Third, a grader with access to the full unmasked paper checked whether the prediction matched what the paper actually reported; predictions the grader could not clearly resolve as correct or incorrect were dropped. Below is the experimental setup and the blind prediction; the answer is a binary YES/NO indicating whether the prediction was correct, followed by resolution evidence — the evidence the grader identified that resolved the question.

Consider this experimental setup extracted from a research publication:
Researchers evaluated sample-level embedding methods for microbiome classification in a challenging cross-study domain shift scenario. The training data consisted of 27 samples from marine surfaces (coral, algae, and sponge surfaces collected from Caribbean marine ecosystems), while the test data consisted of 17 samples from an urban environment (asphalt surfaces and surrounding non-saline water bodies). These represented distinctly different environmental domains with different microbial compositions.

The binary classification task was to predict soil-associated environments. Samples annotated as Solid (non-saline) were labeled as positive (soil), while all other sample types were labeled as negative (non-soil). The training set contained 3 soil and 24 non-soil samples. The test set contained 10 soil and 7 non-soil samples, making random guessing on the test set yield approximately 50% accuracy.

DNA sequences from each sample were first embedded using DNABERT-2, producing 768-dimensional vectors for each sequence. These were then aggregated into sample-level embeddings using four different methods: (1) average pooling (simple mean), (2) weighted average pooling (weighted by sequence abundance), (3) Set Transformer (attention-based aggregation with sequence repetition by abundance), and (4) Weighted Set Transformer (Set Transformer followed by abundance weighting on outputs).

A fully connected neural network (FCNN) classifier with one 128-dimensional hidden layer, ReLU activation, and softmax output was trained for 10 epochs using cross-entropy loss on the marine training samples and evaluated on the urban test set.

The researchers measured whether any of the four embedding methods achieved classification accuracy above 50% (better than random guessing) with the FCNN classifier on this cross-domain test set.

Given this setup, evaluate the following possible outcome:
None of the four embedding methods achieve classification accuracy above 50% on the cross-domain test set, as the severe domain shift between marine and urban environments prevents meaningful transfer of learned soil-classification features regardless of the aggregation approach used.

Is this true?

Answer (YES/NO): NO